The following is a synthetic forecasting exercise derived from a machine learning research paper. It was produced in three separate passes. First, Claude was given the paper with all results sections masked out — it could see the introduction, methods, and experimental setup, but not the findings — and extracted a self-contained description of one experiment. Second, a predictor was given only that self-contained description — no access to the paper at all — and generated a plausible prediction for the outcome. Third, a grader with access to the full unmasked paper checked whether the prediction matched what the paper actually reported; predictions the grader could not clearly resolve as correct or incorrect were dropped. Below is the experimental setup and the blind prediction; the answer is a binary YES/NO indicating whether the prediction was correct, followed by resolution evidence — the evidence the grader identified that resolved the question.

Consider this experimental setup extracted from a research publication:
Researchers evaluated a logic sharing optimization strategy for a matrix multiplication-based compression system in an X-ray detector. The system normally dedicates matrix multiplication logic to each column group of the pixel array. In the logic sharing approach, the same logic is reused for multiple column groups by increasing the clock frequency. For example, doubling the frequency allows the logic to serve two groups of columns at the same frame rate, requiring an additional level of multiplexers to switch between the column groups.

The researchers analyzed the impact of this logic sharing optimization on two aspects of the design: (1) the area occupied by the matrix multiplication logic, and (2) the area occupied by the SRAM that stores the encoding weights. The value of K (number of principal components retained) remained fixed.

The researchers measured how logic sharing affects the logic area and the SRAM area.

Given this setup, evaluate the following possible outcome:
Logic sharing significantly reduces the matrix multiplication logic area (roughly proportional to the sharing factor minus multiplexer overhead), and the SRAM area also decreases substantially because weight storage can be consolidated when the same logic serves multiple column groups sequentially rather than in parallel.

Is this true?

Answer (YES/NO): NO